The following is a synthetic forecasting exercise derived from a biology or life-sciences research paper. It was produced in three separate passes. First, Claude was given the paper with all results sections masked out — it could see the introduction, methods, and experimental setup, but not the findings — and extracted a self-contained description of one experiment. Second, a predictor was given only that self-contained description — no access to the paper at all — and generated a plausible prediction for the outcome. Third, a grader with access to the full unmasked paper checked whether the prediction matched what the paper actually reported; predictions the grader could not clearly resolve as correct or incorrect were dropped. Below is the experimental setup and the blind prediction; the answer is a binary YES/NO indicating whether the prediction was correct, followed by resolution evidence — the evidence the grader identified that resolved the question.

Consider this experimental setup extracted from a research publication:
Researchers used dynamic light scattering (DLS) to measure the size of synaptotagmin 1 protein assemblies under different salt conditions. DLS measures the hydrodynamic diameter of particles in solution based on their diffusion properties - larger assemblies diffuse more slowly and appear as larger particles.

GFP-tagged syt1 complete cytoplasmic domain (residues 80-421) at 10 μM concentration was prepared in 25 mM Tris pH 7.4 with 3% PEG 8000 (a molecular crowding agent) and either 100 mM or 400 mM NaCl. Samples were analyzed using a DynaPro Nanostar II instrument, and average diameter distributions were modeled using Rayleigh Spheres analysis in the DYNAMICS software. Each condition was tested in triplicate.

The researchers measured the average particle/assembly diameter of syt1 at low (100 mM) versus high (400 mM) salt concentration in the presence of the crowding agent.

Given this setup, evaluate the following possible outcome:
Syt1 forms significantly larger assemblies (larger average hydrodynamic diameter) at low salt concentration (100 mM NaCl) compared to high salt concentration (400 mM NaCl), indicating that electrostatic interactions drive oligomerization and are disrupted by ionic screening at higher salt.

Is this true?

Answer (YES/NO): YES